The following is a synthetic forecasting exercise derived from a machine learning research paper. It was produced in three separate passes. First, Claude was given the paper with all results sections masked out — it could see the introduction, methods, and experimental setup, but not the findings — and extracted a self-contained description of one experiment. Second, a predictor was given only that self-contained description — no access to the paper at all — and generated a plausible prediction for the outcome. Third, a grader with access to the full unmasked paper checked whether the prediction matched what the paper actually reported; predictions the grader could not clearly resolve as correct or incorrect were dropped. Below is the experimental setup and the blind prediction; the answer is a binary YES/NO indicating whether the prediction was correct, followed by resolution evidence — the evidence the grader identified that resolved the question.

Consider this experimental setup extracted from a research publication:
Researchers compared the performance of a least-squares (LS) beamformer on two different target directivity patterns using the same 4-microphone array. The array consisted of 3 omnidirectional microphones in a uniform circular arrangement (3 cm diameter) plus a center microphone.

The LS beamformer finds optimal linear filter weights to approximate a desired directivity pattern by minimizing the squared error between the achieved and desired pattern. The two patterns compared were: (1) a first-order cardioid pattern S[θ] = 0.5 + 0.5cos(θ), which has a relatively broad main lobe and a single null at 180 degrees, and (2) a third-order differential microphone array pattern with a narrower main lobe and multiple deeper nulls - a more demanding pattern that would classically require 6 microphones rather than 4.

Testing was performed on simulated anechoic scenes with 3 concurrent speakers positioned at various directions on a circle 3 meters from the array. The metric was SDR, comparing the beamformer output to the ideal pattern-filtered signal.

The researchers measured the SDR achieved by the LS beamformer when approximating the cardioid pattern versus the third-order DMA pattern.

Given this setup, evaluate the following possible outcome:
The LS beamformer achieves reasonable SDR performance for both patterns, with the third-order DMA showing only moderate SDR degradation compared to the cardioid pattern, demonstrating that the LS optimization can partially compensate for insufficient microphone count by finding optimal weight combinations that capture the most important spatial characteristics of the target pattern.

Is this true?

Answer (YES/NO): NO